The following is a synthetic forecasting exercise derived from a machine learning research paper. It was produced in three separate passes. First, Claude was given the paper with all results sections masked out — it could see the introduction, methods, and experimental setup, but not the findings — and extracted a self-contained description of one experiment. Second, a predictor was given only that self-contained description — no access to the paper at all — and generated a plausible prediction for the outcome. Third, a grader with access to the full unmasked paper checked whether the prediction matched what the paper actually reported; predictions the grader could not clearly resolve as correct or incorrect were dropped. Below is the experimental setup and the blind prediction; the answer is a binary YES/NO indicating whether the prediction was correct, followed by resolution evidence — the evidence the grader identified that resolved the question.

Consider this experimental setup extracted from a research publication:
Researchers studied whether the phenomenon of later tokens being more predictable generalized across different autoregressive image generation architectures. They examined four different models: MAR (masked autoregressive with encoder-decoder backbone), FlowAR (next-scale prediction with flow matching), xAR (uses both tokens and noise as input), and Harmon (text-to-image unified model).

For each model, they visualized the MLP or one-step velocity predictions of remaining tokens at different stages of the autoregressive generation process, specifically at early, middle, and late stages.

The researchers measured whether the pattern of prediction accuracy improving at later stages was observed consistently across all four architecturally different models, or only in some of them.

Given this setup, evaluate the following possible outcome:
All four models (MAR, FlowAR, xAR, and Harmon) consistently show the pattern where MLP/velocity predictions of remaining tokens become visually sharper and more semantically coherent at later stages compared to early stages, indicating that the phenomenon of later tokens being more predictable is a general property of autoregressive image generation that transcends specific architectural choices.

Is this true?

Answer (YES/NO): YES